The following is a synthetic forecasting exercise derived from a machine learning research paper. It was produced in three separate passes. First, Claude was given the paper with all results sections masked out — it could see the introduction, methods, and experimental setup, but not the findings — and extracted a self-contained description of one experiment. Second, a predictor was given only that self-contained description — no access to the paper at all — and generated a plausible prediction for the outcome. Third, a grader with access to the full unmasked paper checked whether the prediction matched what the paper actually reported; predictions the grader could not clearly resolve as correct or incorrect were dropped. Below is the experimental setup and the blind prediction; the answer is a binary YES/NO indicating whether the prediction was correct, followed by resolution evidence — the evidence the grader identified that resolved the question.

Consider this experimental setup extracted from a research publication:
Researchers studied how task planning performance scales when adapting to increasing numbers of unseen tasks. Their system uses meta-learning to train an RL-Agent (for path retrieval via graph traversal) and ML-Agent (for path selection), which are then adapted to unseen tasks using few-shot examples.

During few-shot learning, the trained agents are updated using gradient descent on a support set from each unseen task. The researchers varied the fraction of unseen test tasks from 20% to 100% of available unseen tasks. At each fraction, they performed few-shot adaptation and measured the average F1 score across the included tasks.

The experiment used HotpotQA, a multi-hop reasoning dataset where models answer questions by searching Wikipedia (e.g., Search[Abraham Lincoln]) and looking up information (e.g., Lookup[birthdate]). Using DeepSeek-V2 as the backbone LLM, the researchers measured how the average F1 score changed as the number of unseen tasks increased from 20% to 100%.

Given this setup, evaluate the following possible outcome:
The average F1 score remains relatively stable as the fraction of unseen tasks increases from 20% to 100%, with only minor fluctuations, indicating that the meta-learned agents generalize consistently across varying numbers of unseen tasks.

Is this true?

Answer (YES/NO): YES